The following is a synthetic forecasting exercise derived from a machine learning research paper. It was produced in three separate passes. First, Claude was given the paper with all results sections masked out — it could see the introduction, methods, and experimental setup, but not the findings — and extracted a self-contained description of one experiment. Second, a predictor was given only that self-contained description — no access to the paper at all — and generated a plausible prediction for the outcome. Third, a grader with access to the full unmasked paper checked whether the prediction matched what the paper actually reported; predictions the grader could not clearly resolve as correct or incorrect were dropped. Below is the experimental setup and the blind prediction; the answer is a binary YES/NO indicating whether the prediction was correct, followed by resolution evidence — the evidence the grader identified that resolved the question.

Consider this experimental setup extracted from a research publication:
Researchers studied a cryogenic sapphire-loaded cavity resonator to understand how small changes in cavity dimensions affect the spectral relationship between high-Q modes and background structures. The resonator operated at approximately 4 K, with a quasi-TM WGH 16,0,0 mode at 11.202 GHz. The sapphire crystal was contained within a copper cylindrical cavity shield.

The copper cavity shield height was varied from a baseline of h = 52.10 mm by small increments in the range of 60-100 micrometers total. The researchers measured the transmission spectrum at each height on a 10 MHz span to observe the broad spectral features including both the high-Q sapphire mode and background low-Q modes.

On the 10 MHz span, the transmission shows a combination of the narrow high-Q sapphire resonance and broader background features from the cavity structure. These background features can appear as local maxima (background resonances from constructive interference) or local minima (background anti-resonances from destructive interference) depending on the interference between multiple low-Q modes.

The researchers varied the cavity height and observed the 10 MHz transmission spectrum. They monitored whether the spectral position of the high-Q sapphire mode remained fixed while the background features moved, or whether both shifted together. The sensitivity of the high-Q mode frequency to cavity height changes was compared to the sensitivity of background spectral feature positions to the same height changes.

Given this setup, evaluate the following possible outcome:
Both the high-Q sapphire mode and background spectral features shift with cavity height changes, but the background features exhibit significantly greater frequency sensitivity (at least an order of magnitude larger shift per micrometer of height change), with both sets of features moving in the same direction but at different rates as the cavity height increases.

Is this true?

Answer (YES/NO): NO